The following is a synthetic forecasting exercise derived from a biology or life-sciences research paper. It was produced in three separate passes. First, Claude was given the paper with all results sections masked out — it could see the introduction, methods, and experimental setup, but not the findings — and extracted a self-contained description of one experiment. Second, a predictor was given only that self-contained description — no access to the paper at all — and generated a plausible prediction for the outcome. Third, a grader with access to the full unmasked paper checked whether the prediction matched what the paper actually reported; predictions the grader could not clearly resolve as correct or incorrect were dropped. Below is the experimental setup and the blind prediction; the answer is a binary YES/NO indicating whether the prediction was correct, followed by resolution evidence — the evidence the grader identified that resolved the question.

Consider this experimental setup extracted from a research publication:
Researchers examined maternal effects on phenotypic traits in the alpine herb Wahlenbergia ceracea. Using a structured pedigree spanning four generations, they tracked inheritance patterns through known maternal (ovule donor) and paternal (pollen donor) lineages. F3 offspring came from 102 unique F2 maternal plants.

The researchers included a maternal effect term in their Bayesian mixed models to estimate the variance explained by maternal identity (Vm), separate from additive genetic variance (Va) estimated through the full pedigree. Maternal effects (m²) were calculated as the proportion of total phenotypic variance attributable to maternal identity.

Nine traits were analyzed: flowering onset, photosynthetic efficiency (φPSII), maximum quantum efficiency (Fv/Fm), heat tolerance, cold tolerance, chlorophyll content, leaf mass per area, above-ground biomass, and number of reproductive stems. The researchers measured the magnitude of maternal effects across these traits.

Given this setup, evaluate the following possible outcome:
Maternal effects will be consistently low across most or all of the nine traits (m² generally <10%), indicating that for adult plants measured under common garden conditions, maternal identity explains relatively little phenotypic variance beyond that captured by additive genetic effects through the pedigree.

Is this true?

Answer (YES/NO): YES